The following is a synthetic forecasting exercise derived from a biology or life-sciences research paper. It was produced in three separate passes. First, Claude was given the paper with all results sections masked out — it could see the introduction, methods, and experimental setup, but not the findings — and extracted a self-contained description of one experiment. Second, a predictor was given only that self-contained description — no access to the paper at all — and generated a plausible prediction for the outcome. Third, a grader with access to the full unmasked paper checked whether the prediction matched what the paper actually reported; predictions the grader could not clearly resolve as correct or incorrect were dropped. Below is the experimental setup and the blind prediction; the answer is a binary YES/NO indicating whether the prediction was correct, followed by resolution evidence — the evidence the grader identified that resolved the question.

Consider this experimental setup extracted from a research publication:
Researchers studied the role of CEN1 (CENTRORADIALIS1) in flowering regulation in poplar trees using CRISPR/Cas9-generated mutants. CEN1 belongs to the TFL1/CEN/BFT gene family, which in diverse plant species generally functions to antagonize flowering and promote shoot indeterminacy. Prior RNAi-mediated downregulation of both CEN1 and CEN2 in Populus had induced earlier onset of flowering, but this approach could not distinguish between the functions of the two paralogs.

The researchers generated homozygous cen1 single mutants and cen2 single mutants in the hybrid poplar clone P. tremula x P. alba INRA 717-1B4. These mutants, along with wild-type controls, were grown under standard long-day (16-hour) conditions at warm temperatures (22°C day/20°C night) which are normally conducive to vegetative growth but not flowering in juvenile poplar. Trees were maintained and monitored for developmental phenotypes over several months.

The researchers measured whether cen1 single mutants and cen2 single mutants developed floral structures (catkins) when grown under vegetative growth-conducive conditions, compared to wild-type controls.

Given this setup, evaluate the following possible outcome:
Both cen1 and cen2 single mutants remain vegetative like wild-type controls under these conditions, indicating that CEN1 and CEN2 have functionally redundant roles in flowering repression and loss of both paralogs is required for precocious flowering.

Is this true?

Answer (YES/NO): NO